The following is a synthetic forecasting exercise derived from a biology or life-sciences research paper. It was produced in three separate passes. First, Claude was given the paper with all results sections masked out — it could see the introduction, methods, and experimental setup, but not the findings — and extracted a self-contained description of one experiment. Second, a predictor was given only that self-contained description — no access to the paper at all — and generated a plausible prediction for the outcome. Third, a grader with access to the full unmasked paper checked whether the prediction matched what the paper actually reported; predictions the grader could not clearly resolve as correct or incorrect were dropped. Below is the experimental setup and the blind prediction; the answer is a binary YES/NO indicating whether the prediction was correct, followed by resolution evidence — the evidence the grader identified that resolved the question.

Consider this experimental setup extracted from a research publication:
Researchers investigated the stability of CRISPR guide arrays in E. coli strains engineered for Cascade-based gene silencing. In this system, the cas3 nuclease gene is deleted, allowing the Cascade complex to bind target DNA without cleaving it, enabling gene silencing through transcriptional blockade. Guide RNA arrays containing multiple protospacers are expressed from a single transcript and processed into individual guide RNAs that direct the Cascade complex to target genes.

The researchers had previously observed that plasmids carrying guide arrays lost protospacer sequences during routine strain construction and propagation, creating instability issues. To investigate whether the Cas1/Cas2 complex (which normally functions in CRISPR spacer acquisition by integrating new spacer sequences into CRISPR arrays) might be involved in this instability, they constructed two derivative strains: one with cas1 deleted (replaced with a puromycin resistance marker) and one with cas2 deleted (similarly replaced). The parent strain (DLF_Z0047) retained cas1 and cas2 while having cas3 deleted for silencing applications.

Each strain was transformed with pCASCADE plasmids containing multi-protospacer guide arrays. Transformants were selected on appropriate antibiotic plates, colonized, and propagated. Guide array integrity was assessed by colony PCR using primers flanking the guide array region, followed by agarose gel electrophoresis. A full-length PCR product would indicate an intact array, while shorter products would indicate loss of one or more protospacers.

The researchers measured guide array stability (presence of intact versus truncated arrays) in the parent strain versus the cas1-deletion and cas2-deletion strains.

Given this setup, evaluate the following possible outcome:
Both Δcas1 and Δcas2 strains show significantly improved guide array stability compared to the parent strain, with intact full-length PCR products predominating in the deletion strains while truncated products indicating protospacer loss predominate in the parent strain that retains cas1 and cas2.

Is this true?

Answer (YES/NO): YES